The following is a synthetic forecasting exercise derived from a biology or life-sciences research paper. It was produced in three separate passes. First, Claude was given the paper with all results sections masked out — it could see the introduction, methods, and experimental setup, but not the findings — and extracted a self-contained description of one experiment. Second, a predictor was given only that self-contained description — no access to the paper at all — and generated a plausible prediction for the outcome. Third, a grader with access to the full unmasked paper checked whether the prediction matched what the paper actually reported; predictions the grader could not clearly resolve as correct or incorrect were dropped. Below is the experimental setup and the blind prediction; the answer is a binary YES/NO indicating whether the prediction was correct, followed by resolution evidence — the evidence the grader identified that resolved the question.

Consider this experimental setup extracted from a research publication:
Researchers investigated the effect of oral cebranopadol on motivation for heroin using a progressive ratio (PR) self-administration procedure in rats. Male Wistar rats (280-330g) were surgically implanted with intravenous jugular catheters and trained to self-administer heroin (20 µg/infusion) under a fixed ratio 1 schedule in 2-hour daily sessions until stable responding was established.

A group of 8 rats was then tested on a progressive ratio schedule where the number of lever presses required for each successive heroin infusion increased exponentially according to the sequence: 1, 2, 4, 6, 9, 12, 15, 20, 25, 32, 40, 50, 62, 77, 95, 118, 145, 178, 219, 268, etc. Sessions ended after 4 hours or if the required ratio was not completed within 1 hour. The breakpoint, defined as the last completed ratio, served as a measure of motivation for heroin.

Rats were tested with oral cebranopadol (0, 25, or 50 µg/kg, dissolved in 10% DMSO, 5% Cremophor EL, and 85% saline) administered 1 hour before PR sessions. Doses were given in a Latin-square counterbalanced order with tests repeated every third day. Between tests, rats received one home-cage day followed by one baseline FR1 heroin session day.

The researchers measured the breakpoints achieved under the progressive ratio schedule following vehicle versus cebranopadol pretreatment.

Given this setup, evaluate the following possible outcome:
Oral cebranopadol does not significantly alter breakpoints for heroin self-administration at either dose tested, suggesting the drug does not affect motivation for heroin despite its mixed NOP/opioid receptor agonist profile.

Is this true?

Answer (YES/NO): NO